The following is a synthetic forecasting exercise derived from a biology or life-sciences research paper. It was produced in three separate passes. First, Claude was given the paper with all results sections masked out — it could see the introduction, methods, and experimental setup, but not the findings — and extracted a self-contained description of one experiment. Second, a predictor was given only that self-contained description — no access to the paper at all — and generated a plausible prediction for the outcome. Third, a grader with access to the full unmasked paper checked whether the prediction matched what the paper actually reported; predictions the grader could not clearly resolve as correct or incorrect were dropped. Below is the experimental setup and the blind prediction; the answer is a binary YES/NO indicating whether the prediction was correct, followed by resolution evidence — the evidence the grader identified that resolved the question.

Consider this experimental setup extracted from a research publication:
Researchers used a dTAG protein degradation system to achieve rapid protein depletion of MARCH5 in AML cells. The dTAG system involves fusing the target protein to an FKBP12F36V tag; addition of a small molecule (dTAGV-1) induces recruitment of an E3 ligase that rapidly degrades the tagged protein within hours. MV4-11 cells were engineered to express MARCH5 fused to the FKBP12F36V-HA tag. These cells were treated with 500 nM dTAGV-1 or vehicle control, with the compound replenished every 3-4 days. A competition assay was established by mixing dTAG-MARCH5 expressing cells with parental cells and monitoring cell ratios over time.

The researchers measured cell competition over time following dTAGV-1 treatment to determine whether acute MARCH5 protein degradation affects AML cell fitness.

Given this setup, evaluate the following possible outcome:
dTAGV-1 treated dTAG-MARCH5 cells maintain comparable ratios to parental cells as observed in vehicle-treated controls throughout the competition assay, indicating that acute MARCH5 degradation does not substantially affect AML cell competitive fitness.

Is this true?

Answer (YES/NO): NO